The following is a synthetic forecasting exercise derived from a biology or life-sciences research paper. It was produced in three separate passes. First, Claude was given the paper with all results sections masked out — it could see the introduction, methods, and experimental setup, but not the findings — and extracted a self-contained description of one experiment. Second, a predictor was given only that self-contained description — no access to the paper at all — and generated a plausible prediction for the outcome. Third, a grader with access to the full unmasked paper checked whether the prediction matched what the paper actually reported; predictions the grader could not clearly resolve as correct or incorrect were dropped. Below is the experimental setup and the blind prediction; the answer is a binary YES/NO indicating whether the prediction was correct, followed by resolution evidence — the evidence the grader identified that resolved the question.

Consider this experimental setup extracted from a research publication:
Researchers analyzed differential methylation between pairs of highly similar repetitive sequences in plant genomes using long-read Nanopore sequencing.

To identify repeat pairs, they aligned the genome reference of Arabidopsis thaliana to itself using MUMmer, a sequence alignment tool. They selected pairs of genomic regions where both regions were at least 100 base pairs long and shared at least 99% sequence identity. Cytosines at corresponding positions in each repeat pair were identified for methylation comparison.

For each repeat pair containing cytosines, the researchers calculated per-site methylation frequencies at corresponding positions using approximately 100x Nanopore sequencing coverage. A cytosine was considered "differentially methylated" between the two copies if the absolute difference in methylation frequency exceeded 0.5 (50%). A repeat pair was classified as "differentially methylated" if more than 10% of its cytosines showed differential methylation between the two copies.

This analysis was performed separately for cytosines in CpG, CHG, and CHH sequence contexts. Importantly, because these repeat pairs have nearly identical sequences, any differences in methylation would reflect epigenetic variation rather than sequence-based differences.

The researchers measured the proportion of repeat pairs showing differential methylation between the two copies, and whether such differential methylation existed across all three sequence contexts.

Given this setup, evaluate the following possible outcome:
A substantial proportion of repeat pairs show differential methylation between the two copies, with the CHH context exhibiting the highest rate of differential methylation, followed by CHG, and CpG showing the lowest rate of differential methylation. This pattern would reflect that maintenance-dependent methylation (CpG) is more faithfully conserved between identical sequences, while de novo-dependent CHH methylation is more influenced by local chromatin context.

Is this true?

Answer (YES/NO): NO